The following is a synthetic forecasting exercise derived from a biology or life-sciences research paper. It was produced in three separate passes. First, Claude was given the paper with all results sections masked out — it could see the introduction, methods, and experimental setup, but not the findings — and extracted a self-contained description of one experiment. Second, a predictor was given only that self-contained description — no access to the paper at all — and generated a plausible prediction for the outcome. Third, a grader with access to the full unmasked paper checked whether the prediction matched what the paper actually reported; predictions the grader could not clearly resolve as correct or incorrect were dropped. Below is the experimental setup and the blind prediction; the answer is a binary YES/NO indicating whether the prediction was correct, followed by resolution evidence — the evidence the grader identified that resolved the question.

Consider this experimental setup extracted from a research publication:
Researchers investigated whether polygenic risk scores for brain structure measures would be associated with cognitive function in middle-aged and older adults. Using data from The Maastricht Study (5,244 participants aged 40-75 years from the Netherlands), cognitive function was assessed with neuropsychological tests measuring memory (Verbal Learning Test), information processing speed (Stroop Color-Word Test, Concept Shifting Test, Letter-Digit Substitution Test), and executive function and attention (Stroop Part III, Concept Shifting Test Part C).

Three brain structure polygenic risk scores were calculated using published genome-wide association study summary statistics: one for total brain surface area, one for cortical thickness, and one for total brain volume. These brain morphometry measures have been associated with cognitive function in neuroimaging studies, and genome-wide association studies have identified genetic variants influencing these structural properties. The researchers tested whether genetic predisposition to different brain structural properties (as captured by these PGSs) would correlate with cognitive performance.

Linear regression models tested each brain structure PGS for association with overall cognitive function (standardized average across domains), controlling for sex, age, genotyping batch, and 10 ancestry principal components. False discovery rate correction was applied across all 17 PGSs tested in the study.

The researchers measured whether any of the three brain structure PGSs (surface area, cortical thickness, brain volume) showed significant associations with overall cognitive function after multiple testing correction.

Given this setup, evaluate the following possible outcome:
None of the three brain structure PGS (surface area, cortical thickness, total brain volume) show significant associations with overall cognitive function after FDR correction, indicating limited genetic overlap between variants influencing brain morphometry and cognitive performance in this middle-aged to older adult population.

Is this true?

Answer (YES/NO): NO